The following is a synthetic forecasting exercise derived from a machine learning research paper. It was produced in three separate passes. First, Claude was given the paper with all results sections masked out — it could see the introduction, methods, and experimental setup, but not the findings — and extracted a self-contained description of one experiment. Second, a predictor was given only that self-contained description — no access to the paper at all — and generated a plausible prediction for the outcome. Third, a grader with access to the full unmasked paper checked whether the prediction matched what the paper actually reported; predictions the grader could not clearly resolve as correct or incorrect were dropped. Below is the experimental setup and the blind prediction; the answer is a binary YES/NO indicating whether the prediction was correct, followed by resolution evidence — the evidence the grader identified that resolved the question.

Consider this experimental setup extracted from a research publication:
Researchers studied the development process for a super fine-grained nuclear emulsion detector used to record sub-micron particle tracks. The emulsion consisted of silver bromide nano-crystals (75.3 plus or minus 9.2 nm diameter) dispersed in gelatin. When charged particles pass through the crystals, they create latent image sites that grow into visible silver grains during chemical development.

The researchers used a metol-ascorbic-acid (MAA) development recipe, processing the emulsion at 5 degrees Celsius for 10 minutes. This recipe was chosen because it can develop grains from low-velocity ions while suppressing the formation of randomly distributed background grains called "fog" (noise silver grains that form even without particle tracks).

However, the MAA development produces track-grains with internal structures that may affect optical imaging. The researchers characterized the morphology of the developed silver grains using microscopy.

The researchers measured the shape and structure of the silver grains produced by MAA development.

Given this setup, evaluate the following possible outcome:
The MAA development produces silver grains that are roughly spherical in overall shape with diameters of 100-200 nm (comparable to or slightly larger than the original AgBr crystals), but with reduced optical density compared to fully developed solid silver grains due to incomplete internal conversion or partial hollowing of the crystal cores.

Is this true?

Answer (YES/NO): NO